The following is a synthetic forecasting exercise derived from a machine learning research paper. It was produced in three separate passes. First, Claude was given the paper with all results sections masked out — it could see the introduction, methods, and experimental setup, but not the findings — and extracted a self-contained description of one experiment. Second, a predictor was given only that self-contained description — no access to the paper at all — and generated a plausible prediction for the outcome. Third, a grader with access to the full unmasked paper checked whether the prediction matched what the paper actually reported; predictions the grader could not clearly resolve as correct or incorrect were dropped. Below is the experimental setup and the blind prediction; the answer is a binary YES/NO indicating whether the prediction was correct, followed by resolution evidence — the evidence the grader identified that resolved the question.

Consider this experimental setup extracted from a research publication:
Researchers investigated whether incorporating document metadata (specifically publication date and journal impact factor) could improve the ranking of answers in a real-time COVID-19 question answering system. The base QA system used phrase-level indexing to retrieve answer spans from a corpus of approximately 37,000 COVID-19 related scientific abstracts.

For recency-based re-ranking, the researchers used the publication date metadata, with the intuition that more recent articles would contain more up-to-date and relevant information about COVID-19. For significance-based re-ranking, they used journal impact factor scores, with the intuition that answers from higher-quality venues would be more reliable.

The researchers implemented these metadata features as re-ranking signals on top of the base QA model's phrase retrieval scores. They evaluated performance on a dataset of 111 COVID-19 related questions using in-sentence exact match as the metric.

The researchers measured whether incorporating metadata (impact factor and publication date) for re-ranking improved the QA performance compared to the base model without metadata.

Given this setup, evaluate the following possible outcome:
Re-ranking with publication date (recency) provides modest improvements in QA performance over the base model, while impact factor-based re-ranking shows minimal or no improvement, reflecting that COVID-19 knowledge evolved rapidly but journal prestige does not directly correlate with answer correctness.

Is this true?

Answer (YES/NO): NO